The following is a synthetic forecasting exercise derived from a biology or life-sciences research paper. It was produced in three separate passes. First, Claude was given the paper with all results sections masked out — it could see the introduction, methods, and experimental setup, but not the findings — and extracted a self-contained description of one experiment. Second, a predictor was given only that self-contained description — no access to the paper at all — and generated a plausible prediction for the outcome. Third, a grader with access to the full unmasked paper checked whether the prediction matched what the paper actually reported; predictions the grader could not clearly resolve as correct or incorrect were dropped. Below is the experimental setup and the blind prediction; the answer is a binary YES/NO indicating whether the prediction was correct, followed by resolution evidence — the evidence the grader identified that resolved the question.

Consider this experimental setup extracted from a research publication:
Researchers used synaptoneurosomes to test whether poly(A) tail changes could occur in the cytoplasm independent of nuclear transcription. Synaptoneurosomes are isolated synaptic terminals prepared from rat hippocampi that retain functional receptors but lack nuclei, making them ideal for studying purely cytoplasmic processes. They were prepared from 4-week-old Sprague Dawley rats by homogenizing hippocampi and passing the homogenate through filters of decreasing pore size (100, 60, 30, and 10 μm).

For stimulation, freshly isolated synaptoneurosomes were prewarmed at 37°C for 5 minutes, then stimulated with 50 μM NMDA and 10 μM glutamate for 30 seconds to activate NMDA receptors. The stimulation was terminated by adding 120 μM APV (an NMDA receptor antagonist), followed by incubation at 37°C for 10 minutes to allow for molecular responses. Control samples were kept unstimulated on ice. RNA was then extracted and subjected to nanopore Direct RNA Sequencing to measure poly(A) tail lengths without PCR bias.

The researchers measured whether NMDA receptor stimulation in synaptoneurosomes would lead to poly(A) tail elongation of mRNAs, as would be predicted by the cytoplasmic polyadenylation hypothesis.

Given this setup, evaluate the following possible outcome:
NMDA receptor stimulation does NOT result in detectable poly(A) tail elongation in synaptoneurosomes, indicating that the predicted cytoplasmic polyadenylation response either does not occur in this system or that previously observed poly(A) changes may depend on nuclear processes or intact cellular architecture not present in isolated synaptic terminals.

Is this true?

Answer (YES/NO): YES